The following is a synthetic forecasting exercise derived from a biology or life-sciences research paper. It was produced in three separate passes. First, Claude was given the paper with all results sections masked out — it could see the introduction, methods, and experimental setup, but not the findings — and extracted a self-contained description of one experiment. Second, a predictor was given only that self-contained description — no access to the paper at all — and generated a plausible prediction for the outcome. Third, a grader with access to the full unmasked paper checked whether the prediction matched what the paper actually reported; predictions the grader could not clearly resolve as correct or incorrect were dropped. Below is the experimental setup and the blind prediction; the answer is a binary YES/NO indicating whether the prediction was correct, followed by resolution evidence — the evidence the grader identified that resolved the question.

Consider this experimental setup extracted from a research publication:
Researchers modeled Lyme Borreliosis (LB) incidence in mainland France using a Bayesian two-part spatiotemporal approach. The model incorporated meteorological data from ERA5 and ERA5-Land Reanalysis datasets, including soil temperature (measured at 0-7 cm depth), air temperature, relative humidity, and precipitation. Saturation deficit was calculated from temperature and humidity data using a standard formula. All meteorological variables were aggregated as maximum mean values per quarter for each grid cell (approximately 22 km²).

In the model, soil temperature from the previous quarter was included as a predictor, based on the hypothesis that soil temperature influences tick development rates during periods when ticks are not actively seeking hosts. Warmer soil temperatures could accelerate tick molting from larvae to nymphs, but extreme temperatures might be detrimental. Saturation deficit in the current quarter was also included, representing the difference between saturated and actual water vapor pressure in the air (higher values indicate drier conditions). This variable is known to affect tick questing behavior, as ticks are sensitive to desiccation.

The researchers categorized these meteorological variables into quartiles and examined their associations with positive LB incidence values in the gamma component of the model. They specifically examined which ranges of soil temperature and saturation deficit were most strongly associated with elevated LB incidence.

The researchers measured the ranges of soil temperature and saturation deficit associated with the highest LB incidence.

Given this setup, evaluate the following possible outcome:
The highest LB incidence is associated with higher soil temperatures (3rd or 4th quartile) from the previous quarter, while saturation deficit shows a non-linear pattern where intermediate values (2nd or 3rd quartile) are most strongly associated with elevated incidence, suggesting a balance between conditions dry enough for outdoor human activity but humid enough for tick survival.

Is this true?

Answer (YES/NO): NO